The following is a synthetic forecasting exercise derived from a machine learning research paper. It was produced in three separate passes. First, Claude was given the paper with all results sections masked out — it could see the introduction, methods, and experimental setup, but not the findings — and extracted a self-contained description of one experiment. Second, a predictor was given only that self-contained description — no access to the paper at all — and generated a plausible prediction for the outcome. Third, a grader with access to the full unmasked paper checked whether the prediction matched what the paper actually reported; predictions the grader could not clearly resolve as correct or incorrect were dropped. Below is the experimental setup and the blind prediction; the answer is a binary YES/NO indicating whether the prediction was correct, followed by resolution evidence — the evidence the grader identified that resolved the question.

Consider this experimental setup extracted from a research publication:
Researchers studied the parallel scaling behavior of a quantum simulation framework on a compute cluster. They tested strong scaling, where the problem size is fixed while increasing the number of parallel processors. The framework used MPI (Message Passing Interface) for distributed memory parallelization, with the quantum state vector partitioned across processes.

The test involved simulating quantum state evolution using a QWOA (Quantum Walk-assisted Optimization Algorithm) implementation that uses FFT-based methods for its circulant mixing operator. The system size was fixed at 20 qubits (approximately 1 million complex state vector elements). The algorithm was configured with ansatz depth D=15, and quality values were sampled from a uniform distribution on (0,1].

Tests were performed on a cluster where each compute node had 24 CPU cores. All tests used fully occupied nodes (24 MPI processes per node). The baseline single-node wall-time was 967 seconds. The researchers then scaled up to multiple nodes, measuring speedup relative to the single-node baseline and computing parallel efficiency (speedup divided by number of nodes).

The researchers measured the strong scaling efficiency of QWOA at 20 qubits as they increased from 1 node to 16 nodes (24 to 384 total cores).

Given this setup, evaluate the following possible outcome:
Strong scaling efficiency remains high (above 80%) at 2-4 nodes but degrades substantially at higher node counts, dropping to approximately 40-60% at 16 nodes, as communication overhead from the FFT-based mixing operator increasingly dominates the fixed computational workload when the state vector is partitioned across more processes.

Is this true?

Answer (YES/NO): NO